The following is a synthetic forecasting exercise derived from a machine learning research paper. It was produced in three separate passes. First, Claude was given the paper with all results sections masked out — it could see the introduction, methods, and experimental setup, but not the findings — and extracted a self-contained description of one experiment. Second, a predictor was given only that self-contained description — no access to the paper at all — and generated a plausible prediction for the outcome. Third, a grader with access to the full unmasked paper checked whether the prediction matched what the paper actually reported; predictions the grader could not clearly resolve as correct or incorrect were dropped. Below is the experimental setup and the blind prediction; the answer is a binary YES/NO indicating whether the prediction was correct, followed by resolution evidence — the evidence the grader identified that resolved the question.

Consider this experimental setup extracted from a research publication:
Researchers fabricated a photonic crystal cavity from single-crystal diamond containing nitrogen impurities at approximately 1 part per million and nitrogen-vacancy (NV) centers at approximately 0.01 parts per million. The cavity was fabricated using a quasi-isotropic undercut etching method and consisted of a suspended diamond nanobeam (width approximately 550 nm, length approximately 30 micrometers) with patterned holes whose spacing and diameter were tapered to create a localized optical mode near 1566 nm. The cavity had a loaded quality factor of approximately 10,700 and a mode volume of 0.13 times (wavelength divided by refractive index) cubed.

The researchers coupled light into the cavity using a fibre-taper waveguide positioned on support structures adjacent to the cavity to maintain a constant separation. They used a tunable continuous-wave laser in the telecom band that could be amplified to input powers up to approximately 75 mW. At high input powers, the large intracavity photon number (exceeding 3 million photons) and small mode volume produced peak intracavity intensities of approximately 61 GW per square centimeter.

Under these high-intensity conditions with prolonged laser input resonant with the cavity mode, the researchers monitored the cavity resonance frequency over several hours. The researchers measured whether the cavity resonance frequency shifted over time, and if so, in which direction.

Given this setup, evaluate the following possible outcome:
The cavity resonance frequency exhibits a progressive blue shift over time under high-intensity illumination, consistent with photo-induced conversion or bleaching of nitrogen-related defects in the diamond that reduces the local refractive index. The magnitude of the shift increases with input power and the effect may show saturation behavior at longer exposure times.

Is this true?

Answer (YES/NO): NO